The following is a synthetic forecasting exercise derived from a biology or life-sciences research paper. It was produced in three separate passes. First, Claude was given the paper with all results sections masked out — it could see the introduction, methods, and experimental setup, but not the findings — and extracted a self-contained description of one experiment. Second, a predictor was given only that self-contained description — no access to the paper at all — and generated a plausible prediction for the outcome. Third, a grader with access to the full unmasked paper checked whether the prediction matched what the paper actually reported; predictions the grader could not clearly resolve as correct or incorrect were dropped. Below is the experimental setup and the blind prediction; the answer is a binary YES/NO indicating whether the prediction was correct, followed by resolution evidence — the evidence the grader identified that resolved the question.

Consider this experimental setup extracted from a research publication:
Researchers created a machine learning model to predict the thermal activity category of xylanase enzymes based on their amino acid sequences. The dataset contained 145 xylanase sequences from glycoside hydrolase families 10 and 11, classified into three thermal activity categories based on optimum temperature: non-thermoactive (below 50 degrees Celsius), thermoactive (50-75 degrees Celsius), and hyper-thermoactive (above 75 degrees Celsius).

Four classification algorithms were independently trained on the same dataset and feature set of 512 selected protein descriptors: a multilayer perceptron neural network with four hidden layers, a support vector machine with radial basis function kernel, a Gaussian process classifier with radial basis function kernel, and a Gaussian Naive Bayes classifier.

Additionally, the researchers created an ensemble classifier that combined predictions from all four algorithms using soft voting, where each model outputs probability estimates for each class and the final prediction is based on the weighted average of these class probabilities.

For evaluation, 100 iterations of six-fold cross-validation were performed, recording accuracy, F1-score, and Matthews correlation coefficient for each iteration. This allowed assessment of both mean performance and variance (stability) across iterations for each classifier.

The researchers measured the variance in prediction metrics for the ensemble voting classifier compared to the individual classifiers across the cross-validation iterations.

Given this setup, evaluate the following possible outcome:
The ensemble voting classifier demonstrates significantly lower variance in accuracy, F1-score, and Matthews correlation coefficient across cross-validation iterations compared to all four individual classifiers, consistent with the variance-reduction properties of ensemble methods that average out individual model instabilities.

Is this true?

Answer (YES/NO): NO